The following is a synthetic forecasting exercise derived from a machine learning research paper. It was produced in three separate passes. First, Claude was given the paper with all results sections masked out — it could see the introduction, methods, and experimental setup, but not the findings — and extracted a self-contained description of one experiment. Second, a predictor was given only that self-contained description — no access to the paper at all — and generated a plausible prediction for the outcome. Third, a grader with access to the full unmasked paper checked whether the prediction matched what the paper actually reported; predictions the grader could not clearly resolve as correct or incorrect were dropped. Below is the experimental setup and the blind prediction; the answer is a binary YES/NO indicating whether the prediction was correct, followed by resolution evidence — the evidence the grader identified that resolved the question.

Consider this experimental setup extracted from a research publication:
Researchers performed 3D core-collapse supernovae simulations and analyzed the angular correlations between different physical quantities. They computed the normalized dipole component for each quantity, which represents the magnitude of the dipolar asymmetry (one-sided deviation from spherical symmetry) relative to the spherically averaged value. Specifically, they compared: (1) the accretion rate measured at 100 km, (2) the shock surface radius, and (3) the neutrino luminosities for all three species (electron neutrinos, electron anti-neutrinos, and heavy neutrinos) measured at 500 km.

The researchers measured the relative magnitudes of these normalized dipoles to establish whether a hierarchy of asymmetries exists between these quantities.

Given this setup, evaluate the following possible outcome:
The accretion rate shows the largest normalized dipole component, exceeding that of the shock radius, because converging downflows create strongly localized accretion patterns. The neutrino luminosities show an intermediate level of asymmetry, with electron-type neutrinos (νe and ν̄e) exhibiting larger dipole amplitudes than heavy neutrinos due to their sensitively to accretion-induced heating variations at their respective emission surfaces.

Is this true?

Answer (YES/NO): NO